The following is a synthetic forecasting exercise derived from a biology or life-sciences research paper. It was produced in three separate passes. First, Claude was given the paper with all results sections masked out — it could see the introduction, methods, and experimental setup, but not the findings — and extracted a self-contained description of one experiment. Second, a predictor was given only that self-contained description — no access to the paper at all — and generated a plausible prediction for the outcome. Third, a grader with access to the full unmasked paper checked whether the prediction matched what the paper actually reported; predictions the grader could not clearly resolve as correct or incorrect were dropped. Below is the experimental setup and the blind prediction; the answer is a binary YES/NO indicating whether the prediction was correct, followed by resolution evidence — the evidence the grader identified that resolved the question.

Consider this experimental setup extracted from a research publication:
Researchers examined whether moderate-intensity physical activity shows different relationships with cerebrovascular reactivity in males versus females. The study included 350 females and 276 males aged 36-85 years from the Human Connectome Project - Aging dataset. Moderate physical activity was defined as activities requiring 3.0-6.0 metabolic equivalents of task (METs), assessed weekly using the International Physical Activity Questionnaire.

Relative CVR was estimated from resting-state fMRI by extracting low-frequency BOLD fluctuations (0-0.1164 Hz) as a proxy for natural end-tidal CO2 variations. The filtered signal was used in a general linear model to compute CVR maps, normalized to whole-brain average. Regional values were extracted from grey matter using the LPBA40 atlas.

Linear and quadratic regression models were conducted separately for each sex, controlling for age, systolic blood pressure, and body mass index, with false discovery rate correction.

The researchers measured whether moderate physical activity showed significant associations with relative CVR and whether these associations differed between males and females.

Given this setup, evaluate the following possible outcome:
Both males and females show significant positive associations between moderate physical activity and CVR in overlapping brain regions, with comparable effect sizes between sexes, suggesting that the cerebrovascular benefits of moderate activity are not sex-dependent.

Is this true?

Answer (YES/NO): NO